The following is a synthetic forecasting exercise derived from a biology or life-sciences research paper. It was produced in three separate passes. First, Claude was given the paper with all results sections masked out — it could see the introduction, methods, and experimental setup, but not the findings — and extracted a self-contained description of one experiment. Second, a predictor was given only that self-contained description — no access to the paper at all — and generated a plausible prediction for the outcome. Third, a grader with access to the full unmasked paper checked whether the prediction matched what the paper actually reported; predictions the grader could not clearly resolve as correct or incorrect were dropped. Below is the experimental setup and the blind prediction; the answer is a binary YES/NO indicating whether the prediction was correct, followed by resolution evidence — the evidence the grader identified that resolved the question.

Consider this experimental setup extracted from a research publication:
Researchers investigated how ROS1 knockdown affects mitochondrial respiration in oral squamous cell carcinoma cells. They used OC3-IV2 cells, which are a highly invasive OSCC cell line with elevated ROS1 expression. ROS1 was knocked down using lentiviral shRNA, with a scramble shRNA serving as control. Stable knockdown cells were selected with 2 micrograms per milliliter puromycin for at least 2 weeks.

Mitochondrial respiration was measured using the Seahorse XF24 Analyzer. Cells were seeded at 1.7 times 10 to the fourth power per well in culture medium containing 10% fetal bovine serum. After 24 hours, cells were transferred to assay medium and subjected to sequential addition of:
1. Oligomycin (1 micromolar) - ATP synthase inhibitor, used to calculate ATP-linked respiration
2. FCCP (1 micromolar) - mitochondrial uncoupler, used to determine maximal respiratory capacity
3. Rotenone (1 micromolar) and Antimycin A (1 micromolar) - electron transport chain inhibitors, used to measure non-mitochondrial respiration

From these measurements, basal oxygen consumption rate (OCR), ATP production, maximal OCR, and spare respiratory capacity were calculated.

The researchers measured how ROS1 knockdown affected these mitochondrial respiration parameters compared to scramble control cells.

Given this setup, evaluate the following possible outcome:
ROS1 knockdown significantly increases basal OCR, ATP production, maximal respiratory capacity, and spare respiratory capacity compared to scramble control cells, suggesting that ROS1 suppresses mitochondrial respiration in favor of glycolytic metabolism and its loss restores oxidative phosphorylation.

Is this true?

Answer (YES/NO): NO